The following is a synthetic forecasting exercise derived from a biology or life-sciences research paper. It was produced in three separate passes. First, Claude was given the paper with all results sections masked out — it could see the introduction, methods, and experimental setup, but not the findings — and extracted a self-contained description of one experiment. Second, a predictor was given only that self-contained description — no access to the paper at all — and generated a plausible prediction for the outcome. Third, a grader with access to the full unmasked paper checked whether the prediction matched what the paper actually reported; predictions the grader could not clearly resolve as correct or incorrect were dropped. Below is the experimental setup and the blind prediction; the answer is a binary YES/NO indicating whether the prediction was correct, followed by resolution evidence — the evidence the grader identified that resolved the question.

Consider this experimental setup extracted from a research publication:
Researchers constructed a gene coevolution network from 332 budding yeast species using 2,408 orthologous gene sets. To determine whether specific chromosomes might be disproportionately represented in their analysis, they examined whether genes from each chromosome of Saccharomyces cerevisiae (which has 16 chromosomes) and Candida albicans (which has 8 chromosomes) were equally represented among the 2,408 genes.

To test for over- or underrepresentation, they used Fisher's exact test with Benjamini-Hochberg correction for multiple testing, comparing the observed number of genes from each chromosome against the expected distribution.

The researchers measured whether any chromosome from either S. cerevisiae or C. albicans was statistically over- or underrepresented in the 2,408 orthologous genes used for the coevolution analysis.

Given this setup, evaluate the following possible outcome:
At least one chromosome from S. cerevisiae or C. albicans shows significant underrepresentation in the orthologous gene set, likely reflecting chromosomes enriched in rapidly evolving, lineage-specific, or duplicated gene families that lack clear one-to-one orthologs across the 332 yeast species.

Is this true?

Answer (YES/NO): NO